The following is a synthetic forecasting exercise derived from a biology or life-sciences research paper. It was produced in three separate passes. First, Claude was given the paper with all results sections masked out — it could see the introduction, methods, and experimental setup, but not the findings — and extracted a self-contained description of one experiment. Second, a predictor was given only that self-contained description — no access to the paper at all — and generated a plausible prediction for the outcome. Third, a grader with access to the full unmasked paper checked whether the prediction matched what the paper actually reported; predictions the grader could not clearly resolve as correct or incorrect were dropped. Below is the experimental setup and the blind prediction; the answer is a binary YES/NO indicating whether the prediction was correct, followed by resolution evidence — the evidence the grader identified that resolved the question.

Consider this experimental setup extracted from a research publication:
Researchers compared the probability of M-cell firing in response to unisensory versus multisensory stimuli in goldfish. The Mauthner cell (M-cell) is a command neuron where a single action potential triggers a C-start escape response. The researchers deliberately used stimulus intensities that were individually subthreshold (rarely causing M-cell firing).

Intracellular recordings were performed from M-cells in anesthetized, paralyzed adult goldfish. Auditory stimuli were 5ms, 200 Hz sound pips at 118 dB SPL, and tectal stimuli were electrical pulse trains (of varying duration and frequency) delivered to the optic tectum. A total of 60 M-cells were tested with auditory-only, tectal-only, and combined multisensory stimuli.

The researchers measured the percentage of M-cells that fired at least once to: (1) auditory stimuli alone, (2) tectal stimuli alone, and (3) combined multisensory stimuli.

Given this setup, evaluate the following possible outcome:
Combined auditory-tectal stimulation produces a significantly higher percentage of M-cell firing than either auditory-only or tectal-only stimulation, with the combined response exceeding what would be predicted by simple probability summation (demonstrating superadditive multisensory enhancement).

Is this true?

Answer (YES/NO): NO